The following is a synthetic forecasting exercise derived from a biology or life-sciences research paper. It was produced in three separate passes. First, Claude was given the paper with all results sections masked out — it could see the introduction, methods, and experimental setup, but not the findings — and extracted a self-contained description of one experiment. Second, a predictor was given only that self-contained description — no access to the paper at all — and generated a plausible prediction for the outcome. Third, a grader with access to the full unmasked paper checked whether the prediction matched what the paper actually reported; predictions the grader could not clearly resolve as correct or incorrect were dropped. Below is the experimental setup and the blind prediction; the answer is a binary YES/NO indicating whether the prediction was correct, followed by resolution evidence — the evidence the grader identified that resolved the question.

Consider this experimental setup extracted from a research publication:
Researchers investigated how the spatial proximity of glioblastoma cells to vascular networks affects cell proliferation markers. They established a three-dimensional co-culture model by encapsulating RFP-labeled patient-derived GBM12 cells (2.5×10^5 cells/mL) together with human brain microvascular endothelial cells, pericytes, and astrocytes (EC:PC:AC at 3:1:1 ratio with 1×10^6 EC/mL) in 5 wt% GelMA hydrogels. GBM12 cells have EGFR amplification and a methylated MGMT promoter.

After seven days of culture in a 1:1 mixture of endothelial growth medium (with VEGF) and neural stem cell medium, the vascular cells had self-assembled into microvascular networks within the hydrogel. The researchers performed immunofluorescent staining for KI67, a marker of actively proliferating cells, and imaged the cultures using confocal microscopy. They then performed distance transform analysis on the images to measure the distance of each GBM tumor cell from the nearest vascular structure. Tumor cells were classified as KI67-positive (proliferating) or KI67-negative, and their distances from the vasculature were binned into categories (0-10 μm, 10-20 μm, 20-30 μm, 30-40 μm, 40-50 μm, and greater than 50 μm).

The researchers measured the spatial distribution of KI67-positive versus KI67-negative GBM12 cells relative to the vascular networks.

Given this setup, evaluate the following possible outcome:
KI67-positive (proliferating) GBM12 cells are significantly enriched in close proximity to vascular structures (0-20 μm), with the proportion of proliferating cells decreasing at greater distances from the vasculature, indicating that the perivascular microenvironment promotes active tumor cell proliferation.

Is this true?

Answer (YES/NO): NO